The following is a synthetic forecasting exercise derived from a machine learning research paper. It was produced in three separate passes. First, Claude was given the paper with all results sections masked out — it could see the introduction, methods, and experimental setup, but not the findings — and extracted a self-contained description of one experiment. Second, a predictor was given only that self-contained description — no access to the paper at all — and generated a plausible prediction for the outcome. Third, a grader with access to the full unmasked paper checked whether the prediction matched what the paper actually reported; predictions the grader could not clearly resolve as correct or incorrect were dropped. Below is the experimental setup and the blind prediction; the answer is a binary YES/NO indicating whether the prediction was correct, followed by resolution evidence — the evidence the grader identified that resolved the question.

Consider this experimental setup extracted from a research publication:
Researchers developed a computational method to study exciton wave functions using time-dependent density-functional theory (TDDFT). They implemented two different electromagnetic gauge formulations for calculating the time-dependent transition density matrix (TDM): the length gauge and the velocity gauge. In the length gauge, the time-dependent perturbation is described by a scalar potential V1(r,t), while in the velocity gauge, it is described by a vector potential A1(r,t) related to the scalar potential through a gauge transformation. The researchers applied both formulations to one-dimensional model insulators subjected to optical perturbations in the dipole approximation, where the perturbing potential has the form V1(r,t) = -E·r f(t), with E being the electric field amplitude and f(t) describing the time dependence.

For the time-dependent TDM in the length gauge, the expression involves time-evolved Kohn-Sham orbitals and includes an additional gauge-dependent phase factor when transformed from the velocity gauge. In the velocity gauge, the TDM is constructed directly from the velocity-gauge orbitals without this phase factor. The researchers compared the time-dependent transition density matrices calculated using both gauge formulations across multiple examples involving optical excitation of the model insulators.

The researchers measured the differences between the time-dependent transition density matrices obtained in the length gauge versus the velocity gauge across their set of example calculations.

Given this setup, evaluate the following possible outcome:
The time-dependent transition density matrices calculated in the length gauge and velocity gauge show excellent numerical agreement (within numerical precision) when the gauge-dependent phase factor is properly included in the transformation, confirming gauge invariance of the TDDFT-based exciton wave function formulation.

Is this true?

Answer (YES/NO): NO